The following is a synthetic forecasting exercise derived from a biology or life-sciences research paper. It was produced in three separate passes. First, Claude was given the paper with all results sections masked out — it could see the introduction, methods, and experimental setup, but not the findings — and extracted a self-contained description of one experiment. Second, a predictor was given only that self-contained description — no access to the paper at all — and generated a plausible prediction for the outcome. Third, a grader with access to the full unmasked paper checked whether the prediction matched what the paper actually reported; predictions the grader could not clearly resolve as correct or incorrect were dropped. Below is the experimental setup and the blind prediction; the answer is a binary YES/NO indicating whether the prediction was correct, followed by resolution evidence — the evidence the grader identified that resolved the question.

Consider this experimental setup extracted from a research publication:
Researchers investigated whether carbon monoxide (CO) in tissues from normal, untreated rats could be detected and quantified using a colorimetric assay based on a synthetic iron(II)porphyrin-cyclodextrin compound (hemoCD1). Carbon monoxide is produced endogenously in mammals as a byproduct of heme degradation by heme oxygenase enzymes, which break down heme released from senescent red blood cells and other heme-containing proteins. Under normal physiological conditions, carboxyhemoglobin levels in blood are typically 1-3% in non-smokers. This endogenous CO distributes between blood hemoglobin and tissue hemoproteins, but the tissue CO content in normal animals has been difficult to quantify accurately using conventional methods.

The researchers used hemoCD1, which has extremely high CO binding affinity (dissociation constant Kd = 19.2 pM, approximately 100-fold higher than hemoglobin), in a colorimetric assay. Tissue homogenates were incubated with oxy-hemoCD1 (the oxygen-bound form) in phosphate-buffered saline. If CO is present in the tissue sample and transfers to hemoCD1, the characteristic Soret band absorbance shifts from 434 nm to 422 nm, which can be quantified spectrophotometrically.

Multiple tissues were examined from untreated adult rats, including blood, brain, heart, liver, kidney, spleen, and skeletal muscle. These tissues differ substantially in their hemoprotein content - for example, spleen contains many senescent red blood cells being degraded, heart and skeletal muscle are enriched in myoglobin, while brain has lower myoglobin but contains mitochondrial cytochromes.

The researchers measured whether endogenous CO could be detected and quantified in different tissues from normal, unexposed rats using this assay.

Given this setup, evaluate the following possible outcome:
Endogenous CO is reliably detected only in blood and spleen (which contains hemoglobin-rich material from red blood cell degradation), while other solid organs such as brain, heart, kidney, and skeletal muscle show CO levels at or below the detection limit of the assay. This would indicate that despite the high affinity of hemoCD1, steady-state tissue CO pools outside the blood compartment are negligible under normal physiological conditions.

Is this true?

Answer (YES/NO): NO